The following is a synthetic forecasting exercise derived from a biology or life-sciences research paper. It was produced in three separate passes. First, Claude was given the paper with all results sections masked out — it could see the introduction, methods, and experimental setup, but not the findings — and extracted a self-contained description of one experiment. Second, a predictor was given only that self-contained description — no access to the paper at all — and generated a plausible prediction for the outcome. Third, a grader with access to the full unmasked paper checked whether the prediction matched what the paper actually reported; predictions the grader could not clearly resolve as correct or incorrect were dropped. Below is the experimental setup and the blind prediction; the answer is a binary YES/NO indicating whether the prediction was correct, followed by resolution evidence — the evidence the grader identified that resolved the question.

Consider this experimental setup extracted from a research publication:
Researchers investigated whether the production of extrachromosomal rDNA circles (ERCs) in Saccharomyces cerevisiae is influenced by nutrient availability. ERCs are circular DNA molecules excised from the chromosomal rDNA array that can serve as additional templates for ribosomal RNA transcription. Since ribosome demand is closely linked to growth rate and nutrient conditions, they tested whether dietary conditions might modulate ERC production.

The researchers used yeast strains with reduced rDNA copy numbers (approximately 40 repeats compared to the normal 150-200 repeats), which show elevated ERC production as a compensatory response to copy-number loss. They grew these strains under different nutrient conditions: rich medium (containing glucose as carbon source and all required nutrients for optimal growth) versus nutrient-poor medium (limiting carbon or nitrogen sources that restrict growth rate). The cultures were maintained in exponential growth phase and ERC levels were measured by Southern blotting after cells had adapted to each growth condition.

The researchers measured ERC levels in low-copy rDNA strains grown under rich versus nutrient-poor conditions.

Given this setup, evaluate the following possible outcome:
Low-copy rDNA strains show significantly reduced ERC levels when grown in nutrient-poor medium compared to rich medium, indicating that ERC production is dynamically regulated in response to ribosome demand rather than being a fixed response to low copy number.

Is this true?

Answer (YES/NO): YES